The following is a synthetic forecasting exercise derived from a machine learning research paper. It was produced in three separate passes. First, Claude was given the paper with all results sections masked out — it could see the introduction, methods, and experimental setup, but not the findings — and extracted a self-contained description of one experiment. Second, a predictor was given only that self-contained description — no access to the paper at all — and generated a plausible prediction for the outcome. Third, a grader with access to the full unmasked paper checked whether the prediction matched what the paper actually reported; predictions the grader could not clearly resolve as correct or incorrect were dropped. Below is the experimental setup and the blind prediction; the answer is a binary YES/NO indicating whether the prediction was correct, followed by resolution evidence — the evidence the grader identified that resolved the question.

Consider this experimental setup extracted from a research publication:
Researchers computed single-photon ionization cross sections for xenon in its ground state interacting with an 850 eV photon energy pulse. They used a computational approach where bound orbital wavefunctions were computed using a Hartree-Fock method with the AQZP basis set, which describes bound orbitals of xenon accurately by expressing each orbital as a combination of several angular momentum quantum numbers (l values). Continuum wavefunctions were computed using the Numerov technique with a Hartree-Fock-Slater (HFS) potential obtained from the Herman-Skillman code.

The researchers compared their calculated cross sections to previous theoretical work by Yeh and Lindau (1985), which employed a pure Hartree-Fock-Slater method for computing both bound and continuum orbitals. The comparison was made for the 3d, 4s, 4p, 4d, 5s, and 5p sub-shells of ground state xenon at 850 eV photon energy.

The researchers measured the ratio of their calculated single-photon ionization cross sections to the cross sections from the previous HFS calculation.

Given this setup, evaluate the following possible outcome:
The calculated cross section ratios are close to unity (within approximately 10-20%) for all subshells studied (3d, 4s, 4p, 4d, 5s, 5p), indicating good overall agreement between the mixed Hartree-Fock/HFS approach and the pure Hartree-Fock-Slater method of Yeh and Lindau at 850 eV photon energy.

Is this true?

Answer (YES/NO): NO